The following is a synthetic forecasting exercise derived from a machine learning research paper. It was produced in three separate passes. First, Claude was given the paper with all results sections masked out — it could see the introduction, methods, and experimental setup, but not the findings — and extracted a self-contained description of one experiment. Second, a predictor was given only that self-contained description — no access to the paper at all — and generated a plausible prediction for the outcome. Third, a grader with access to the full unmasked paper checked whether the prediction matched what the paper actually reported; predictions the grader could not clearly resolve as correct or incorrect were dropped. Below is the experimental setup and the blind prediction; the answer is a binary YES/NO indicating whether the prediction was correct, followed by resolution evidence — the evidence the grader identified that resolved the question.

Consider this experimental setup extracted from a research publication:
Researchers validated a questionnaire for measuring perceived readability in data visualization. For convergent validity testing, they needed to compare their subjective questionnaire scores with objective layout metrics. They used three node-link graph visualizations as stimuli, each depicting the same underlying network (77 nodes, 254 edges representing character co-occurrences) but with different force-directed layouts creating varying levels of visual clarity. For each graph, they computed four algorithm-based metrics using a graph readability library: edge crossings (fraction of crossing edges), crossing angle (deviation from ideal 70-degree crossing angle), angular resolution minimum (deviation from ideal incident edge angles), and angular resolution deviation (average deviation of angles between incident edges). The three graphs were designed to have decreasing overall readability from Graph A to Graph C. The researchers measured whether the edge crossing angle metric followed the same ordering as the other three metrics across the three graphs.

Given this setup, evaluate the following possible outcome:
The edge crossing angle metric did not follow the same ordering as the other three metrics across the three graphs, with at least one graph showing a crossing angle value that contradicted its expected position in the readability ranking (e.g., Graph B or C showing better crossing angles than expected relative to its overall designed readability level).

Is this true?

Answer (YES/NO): YES